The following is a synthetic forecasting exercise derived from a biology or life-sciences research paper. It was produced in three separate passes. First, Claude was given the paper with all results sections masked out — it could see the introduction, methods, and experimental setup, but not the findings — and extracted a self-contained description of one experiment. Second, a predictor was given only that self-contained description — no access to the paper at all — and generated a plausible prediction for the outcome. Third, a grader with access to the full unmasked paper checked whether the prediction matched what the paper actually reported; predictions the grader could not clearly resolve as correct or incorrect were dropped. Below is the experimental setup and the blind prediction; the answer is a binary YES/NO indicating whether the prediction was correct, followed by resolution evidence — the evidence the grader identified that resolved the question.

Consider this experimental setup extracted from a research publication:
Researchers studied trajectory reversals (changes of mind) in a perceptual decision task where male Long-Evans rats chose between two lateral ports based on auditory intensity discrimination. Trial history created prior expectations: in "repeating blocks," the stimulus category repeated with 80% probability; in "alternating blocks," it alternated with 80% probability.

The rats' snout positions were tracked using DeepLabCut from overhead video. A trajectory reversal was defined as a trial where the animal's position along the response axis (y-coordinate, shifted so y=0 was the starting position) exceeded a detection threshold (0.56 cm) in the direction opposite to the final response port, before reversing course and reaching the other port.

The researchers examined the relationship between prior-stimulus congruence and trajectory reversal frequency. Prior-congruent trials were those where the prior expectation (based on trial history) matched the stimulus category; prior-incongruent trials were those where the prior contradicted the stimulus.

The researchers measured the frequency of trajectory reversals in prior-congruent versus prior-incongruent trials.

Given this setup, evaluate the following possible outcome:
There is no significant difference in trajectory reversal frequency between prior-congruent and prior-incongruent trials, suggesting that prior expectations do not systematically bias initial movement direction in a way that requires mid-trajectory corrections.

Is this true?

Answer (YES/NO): NO